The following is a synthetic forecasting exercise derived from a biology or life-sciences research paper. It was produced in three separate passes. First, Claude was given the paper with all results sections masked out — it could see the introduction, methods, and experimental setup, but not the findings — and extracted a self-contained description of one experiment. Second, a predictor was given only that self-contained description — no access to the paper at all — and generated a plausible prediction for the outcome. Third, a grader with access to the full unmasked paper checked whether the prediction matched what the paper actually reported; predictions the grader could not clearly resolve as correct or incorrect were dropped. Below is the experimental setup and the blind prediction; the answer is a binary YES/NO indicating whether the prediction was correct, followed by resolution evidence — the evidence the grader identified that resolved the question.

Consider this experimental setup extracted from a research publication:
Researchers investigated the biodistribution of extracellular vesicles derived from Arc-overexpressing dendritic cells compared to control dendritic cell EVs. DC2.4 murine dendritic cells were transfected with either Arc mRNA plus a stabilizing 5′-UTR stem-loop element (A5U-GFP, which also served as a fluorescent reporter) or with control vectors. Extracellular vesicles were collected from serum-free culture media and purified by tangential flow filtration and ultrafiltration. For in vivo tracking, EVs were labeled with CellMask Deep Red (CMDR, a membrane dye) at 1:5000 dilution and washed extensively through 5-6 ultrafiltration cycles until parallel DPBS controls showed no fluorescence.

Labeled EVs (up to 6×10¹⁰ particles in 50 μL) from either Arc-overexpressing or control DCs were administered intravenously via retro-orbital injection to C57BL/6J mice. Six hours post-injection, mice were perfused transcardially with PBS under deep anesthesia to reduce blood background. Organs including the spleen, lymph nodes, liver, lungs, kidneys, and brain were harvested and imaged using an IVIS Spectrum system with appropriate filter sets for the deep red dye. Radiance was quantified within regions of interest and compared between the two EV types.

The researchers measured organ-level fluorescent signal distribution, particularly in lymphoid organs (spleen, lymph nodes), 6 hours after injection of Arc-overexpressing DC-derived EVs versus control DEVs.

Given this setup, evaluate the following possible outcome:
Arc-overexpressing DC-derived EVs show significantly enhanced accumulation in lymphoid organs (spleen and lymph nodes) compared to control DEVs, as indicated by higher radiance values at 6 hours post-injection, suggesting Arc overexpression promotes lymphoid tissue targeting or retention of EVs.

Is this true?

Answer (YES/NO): YES